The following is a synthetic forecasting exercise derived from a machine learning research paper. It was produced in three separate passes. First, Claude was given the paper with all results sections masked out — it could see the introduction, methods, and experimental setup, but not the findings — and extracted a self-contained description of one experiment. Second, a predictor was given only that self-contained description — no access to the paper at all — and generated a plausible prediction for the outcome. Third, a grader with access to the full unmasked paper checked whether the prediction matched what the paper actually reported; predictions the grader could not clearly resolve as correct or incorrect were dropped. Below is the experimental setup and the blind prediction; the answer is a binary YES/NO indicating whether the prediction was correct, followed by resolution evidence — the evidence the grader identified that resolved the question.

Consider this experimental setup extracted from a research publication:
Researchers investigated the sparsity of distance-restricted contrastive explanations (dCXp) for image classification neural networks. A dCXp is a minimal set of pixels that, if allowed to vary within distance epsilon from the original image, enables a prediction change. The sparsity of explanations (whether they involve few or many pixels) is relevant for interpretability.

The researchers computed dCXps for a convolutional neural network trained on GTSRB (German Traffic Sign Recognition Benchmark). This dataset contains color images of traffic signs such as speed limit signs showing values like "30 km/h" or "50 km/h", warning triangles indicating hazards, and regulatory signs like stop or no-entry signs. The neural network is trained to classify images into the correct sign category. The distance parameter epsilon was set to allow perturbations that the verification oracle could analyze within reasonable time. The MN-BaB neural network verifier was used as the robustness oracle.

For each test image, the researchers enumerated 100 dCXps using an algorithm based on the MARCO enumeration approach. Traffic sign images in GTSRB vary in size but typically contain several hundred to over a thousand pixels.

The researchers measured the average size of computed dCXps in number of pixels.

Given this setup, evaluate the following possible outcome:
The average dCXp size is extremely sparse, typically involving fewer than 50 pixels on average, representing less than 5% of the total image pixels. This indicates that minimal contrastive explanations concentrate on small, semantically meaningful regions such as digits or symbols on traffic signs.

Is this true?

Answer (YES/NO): NO